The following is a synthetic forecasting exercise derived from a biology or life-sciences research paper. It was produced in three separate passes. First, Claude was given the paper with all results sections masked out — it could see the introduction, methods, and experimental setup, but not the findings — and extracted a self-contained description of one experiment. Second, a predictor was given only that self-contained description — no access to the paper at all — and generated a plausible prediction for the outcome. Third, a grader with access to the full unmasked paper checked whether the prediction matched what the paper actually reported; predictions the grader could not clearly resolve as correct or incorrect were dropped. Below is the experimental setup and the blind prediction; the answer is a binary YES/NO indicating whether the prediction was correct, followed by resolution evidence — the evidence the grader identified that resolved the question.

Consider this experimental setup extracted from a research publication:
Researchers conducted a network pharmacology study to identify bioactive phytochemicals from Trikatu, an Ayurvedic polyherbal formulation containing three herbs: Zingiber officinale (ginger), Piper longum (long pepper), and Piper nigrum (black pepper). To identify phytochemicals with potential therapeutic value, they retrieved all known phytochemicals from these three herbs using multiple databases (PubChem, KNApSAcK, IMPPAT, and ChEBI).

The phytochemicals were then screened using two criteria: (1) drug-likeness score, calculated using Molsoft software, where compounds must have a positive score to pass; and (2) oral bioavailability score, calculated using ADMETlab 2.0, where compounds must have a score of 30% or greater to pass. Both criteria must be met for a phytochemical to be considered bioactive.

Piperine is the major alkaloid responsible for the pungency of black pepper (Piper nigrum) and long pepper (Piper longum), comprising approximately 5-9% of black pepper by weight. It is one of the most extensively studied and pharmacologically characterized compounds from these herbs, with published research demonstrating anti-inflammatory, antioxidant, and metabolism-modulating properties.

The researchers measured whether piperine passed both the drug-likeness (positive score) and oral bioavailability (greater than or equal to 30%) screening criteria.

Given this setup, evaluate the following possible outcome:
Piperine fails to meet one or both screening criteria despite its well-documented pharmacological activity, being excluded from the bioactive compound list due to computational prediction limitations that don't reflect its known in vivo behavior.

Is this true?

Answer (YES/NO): YES